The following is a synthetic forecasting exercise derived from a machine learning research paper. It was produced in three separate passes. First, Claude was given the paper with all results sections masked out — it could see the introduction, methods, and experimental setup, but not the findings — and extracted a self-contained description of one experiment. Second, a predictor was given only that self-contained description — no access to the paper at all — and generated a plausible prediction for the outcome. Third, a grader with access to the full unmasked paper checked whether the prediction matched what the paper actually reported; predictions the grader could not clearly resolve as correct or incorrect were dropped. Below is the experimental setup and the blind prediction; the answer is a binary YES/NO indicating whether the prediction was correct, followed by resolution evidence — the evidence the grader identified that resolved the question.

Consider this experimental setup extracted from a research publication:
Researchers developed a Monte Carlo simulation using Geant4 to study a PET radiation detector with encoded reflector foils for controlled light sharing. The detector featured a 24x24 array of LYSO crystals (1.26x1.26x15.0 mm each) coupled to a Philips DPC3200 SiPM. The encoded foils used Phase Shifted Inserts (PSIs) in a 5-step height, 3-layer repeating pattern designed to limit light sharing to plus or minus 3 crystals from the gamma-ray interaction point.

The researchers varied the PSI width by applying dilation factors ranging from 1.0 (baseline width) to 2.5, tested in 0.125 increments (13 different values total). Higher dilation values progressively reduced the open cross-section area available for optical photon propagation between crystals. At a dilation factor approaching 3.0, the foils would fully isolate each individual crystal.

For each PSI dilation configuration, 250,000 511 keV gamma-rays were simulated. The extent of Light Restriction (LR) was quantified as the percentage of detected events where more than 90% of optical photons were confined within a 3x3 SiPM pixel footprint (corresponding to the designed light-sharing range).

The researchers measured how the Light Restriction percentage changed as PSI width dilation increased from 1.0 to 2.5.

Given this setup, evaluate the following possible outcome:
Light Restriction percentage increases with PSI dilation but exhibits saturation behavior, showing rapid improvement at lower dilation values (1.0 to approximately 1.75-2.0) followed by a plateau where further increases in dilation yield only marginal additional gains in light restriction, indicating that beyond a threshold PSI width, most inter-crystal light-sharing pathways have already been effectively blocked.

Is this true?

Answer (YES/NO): NO